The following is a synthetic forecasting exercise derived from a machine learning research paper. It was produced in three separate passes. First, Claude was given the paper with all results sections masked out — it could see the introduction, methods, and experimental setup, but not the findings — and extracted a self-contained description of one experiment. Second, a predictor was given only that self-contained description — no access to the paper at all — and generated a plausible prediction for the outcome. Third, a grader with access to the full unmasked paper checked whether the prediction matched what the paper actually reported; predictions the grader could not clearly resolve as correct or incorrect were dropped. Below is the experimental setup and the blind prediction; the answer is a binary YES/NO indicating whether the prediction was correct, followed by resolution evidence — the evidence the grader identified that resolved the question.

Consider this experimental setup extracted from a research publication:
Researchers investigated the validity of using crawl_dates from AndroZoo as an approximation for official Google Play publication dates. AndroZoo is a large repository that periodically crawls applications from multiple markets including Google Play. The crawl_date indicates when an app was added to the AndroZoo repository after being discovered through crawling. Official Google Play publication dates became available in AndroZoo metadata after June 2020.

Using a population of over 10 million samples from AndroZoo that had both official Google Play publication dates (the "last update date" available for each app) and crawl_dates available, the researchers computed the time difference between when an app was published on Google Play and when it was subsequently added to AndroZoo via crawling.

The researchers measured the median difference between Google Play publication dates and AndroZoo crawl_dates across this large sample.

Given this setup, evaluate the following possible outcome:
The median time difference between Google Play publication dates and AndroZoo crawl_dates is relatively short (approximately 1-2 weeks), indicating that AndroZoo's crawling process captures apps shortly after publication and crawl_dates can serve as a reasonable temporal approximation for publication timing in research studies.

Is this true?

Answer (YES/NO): NO